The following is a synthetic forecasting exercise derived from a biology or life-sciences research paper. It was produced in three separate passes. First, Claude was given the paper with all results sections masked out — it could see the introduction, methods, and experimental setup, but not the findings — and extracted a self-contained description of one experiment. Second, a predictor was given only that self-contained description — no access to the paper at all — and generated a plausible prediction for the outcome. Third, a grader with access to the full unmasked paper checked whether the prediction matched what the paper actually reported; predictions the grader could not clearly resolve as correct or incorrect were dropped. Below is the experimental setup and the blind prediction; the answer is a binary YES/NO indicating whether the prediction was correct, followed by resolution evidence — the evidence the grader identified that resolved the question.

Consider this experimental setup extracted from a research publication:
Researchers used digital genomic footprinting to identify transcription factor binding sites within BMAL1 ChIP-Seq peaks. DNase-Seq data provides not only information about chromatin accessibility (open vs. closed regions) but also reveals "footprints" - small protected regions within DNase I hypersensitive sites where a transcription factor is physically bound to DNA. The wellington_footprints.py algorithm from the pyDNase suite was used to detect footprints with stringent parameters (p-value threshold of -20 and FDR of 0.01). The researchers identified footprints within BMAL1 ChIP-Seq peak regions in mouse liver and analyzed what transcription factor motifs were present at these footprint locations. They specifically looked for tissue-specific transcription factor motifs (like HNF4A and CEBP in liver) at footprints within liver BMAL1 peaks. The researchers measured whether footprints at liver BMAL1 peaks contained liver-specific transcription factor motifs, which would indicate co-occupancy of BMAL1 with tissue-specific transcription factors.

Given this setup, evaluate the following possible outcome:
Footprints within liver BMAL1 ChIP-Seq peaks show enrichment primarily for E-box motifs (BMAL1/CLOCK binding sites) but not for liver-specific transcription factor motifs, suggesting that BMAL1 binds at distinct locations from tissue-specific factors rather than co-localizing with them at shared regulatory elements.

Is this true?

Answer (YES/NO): NO